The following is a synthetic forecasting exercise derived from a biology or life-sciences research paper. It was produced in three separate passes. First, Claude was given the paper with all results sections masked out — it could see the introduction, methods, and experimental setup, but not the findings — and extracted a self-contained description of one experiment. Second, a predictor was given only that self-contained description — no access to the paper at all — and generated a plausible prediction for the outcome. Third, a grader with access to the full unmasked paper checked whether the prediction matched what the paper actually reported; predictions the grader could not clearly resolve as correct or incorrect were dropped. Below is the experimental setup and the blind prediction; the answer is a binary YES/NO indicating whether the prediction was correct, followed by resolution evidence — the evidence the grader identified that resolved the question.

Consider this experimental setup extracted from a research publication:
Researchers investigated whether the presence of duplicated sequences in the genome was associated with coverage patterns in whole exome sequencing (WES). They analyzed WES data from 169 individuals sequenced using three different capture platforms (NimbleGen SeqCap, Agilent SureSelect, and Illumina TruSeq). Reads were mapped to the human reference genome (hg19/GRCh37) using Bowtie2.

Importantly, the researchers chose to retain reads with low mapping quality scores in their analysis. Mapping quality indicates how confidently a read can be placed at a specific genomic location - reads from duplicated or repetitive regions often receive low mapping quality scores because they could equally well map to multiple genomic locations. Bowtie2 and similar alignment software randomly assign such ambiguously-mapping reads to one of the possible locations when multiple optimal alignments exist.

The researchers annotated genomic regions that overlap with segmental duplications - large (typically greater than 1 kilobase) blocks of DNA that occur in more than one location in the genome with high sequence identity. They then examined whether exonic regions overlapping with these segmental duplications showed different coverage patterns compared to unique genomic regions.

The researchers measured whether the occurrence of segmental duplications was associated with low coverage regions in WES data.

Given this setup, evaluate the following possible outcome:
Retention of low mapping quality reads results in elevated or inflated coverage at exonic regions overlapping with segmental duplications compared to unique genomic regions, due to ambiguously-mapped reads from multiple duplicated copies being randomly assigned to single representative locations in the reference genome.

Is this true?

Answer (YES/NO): NO